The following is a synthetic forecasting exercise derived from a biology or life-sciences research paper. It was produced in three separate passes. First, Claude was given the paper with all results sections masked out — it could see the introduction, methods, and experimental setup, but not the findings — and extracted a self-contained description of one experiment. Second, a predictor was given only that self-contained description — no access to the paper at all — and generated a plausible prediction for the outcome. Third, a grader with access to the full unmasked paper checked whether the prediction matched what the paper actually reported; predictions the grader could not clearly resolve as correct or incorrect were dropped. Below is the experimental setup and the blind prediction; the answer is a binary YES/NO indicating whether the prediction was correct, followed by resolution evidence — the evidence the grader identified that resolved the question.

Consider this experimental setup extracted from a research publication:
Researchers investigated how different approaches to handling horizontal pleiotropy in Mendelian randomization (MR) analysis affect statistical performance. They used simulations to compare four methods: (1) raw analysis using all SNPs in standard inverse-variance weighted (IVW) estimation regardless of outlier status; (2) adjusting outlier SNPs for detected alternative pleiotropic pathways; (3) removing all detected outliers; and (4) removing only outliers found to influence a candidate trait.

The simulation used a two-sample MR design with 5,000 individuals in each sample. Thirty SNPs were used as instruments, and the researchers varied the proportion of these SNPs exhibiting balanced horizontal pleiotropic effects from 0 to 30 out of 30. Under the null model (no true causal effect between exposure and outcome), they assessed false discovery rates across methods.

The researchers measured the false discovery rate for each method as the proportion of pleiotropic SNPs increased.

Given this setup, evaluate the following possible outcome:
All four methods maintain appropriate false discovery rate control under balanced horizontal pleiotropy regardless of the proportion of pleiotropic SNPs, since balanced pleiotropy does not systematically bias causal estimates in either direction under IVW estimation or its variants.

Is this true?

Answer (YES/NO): NO